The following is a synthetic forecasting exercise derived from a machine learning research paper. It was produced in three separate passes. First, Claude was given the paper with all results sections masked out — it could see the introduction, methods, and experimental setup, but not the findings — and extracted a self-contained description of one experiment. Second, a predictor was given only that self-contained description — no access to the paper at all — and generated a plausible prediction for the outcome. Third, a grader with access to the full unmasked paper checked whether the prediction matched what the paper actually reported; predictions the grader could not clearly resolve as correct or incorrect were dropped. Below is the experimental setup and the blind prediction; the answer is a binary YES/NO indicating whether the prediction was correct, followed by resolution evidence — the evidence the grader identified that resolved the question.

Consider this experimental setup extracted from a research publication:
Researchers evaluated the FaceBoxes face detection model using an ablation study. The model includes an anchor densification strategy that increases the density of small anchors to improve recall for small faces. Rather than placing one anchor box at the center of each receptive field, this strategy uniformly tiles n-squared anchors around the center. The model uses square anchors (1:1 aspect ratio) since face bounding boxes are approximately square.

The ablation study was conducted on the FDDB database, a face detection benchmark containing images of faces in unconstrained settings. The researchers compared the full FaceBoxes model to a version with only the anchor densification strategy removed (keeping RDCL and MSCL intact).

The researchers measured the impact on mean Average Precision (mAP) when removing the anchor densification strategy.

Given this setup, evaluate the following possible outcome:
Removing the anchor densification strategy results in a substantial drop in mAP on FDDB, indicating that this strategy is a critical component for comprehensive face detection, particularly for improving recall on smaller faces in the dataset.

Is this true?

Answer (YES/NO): NO